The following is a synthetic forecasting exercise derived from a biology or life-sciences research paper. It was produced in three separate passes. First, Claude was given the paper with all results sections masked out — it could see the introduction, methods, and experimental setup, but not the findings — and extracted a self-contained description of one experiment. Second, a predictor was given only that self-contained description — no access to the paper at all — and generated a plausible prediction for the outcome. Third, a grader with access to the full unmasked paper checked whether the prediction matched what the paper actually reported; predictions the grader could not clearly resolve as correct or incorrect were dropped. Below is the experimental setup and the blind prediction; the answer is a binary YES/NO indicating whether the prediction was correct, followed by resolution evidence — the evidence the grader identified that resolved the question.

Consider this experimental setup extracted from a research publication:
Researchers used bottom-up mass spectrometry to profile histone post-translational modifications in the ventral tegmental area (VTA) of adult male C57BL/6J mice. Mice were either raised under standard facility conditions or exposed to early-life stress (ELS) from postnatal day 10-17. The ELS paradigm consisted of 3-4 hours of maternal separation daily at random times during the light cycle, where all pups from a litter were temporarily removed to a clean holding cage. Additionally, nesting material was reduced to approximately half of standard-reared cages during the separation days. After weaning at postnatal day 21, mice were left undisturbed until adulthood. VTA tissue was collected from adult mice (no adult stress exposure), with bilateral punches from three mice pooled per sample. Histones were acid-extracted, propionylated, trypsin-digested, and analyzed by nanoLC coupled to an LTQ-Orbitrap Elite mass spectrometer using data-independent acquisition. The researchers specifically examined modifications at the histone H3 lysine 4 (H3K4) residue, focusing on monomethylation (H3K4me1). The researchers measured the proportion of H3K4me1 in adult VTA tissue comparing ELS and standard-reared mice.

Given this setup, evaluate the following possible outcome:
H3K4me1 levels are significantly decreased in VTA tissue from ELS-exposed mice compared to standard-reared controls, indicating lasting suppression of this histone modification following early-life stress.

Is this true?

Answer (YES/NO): NO